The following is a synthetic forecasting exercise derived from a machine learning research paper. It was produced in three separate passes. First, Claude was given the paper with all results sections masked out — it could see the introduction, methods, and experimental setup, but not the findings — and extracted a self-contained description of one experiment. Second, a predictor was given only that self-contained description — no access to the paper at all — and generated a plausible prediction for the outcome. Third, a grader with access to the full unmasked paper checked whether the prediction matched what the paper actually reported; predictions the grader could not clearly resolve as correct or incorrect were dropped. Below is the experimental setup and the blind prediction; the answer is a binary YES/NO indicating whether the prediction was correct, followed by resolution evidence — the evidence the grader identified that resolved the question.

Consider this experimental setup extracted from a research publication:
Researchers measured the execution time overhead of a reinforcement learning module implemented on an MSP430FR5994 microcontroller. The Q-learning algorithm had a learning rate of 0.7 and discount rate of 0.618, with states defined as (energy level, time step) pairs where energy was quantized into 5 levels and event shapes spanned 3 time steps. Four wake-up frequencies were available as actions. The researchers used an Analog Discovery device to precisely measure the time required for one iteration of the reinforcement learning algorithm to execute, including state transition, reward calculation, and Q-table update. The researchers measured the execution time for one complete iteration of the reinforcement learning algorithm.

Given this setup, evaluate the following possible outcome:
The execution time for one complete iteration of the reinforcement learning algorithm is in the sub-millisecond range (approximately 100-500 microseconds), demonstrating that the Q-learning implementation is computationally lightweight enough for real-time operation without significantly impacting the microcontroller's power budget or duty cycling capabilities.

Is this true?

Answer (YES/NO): NO